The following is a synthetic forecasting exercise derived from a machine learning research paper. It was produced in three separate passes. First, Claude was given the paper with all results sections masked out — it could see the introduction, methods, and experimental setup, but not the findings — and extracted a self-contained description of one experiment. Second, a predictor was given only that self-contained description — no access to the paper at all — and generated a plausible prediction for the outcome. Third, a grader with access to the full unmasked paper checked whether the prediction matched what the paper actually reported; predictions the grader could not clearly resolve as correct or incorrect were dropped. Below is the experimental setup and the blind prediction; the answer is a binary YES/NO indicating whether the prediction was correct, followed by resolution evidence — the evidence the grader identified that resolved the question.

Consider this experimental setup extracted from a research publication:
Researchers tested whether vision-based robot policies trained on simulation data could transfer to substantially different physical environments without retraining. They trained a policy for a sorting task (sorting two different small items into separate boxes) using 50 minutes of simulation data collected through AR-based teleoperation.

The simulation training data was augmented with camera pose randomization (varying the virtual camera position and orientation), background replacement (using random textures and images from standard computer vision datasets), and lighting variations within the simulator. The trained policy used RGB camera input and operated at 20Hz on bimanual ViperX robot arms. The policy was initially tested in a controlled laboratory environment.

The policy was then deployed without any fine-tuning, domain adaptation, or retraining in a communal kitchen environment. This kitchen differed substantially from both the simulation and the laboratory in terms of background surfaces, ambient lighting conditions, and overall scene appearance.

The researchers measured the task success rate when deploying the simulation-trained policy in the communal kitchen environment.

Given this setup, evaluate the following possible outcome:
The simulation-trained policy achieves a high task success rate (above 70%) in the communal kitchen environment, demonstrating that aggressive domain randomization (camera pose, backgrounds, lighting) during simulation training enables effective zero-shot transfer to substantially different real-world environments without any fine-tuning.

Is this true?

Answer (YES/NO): NO